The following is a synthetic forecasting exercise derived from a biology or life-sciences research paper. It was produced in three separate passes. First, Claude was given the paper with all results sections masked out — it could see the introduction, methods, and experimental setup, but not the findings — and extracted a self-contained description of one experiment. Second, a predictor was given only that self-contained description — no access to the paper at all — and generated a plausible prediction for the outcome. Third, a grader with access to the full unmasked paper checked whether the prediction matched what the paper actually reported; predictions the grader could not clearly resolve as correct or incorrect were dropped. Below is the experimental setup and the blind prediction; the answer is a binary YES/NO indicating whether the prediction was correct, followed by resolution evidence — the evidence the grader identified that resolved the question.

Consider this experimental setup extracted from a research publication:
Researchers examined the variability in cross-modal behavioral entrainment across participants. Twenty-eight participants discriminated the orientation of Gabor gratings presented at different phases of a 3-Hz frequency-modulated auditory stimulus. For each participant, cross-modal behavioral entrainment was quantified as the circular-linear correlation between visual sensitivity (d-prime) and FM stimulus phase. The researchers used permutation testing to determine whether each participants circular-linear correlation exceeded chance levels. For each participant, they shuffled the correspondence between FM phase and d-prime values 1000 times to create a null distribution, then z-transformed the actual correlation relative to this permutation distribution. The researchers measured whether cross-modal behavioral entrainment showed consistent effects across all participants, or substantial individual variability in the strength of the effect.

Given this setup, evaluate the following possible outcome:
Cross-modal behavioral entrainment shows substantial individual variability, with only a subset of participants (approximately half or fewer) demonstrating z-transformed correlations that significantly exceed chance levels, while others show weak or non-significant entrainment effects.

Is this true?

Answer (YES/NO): NO